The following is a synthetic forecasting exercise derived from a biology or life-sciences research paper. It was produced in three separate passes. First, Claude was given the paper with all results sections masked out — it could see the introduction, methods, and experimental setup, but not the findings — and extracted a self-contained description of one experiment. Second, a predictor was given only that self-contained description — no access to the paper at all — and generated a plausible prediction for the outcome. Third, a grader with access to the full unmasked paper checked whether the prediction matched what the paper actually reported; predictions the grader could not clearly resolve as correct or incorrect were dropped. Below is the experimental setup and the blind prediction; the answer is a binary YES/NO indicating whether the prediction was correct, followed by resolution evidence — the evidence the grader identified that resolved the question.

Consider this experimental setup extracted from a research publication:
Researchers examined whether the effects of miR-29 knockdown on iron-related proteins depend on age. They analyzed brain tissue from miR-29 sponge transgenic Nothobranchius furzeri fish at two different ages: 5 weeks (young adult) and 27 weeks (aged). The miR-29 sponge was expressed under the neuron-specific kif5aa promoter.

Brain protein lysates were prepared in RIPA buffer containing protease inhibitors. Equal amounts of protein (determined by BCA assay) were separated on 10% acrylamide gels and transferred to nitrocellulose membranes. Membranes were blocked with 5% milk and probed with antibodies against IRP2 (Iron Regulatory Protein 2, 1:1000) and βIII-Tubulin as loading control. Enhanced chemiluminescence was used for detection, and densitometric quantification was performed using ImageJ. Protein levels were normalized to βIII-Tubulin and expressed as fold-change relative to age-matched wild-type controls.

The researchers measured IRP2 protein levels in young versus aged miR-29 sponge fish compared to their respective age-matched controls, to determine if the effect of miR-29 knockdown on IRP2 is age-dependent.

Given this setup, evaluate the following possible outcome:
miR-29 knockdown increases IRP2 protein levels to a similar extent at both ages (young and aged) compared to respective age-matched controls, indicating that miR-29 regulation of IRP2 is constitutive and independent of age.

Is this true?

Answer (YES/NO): NO